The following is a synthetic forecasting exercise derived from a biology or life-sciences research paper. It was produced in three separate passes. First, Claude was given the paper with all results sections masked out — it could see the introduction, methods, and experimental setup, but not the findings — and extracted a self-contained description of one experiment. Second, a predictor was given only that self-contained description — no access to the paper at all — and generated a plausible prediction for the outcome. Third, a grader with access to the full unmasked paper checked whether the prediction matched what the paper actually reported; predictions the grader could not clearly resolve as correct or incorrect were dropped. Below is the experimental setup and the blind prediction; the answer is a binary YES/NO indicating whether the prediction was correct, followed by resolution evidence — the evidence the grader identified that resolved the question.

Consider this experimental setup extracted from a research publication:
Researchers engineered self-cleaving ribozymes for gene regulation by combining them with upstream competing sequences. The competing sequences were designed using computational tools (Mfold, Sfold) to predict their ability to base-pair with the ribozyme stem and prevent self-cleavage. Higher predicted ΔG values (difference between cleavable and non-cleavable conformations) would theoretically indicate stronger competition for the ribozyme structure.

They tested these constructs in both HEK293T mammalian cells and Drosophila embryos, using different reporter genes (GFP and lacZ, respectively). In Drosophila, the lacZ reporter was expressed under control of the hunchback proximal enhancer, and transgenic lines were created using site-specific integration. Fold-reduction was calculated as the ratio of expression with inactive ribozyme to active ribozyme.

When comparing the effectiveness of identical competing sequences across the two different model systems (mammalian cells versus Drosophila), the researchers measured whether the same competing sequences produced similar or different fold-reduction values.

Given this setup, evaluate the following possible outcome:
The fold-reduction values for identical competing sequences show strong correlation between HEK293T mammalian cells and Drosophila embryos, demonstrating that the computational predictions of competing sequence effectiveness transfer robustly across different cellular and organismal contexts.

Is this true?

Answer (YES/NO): NO